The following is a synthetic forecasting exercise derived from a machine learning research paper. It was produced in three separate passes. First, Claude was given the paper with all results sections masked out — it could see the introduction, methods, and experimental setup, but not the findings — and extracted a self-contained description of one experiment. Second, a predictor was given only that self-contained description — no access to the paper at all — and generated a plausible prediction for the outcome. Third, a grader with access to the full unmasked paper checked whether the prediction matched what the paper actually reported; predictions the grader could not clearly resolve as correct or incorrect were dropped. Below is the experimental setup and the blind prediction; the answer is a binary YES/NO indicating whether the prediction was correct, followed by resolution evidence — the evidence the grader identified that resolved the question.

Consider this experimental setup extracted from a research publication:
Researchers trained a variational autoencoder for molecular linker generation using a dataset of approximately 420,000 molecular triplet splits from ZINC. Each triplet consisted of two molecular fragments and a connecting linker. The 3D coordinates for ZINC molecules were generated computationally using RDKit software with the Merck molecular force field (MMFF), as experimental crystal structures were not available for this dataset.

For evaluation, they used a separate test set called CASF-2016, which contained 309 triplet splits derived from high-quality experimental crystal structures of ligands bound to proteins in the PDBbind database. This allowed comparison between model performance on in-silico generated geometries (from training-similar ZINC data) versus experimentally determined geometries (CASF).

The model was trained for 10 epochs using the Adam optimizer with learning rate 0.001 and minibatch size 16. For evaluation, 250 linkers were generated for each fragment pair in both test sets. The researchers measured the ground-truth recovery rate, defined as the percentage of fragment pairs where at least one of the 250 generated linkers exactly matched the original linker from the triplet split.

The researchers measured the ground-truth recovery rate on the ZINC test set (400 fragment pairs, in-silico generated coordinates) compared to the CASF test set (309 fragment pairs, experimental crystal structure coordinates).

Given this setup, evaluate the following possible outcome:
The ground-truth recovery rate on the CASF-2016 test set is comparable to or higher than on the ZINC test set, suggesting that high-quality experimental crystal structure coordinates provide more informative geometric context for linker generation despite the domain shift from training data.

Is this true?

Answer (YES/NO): NO